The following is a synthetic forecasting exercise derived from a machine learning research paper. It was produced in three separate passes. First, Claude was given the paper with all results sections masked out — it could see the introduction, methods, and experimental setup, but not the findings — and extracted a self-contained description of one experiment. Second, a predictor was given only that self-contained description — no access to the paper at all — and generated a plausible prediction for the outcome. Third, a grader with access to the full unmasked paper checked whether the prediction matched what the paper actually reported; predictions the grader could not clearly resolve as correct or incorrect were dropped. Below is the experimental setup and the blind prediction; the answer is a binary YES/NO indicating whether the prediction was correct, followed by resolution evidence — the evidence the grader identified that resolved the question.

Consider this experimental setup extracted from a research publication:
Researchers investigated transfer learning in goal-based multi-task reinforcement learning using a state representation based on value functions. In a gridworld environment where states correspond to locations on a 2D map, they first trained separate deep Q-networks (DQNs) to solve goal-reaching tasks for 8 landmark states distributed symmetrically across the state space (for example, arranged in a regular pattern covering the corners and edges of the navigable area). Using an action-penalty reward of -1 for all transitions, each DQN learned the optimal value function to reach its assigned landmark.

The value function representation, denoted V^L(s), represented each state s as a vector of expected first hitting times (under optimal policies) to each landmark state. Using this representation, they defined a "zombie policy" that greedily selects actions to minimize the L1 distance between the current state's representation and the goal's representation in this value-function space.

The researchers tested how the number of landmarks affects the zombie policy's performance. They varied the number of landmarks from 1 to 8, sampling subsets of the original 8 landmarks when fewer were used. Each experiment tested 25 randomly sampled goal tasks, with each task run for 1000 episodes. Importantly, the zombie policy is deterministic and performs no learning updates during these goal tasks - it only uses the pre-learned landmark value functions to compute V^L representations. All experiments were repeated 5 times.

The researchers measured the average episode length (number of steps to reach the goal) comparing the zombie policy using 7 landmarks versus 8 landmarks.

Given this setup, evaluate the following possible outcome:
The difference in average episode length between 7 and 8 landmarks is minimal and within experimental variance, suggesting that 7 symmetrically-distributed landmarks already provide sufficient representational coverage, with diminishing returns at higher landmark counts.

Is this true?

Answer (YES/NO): NO